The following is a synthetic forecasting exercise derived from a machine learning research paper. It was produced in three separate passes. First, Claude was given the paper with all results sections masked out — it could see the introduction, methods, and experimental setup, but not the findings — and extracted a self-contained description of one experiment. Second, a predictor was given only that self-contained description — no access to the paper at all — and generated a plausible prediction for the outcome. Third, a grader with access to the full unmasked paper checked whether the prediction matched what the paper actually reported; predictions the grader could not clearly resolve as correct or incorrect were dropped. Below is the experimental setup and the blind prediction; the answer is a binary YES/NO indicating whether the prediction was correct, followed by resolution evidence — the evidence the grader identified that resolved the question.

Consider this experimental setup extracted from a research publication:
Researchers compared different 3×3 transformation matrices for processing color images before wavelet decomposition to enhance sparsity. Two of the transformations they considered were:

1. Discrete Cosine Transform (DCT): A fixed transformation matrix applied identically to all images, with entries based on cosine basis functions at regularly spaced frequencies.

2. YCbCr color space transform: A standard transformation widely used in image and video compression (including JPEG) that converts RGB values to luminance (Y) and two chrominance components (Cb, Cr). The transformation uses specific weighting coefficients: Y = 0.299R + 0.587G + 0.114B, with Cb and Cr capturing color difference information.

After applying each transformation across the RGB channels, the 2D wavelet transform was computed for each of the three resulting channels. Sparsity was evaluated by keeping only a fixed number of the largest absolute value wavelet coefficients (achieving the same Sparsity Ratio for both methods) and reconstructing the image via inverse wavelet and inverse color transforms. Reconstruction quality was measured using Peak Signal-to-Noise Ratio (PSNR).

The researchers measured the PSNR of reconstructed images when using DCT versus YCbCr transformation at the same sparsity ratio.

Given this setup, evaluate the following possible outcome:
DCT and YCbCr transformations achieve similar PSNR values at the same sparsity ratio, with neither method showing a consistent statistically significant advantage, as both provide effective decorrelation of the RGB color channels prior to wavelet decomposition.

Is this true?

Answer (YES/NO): NO